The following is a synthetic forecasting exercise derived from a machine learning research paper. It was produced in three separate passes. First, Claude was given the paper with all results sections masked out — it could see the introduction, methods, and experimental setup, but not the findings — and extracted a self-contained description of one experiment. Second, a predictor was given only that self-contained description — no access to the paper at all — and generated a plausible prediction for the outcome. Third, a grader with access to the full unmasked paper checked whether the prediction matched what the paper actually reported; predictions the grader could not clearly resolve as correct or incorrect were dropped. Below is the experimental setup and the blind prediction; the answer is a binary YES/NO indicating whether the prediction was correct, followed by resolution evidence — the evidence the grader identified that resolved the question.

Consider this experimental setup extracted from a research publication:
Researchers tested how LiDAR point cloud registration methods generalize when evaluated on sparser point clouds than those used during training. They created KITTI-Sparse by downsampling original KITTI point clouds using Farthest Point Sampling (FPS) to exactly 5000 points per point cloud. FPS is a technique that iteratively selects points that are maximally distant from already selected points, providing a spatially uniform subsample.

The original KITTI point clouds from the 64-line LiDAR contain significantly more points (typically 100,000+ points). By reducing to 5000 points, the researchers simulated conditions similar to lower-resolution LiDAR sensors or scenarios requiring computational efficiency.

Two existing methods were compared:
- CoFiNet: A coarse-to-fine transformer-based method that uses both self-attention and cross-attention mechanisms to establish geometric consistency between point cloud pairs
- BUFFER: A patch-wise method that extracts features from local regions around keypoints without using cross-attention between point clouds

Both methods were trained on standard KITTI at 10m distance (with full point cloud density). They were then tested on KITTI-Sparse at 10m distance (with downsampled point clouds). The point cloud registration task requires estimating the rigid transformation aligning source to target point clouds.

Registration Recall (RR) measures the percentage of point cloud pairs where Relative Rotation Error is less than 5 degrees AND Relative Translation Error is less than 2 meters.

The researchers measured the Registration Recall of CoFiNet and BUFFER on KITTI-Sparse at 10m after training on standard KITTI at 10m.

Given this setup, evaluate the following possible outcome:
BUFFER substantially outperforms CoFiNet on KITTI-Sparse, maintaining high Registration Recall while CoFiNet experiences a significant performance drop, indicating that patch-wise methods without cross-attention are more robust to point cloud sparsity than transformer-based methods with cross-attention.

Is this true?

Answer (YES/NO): NO